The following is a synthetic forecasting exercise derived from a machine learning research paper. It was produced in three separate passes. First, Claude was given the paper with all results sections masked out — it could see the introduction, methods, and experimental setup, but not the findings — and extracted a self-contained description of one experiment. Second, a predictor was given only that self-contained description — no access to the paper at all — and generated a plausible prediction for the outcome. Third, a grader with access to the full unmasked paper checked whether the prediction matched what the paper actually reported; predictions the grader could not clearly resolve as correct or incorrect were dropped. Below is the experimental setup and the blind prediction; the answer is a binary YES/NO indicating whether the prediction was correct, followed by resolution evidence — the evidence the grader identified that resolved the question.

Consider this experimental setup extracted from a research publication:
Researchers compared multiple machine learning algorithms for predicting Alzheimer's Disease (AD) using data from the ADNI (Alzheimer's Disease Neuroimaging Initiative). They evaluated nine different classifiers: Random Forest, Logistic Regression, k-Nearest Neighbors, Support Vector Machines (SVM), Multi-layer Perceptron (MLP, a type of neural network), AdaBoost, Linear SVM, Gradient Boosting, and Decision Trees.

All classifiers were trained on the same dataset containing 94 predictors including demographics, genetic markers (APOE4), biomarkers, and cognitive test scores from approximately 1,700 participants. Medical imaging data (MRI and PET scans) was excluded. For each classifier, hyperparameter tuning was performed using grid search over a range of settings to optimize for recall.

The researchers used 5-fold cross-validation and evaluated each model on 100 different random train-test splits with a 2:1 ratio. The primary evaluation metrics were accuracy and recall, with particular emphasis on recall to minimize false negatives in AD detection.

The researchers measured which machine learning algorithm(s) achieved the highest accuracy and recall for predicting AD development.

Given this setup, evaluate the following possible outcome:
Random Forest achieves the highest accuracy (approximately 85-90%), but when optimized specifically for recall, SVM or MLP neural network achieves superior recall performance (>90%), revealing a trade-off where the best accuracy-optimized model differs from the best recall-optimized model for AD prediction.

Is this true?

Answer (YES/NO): NO